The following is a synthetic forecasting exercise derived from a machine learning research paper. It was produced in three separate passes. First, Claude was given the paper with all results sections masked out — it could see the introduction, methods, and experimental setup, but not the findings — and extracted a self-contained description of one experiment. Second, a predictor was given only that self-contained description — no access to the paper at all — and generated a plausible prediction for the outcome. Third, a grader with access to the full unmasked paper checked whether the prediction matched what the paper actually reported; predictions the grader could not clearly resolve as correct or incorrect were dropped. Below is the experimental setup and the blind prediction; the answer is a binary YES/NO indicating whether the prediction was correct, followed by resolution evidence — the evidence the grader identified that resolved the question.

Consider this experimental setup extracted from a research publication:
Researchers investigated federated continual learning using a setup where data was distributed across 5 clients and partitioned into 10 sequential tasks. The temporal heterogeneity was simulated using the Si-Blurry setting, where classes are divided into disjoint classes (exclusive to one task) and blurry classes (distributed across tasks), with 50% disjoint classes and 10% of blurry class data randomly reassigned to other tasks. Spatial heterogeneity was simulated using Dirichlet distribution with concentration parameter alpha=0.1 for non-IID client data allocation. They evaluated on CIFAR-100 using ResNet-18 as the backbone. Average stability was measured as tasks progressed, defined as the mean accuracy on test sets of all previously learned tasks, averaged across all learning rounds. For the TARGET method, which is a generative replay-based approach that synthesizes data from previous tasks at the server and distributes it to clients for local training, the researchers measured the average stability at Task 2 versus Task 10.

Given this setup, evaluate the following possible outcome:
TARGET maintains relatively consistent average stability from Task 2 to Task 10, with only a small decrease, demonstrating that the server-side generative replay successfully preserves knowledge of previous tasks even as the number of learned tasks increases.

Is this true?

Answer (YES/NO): NO